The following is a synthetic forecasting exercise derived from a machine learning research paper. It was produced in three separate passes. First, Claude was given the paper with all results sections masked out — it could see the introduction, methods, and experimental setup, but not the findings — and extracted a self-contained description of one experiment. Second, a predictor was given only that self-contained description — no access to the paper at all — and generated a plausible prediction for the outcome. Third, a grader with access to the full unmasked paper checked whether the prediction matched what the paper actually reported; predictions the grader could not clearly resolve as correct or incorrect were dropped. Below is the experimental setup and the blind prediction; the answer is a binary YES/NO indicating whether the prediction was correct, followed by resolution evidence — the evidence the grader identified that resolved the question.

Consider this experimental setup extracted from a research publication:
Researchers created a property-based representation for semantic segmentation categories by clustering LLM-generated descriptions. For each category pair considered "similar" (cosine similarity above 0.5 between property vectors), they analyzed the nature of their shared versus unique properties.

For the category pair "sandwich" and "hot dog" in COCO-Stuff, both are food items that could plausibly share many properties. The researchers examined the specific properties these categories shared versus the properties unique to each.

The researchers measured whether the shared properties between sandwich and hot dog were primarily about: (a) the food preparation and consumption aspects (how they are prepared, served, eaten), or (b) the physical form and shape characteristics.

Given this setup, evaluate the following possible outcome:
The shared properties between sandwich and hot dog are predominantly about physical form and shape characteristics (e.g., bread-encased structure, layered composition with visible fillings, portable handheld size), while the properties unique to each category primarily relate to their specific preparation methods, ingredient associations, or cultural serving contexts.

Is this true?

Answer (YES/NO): NO